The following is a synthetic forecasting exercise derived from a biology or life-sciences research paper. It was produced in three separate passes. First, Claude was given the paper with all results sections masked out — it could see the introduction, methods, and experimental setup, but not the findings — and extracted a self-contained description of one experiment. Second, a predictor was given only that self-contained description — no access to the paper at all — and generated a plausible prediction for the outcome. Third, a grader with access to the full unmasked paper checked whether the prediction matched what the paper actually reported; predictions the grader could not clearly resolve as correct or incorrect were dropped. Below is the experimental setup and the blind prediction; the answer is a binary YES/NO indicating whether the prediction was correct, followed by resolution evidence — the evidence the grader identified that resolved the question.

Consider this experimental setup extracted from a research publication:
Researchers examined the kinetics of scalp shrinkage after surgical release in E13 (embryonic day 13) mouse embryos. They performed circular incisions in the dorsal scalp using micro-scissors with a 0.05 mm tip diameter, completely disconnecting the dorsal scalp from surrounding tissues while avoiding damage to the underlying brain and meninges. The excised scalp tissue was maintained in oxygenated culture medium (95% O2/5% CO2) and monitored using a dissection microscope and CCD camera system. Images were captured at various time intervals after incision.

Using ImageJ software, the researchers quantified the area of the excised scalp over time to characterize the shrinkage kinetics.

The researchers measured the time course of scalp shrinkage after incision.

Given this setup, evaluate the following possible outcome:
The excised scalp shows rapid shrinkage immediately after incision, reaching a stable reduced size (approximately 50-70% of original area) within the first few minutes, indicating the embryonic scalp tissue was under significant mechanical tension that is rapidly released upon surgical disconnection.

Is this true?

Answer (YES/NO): NO